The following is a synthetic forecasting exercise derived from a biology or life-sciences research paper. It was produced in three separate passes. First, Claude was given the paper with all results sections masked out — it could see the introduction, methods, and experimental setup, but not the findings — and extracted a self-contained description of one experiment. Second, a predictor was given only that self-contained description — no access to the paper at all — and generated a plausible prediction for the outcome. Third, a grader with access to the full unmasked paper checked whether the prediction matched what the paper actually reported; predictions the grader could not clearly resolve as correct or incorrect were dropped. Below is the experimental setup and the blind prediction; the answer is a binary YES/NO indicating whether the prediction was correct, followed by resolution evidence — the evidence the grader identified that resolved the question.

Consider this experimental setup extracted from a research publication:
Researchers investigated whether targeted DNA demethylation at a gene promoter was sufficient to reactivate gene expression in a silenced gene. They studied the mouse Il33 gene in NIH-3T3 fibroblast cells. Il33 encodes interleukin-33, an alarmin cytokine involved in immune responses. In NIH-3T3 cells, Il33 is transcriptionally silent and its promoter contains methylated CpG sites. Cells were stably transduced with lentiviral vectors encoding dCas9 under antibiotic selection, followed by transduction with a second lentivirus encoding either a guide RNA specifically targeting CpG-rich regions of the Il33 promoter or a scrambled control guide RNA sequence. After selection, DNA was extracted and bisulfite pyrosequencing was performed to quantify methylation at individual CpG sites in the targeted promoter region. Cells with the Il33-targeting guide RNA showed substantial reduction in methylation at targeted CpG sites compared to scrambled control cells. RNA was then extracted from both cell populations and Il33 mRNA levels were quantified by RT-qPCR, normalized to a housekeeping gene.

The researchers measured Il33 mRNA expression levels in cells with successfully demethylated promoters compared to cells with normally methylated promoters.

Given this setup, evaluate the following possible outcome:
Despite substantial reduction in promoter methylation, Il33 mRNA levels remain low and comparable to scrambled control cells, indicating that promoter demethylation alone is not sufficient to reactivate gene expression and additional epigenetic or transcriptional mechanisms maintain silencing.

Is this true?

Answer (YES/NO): NO